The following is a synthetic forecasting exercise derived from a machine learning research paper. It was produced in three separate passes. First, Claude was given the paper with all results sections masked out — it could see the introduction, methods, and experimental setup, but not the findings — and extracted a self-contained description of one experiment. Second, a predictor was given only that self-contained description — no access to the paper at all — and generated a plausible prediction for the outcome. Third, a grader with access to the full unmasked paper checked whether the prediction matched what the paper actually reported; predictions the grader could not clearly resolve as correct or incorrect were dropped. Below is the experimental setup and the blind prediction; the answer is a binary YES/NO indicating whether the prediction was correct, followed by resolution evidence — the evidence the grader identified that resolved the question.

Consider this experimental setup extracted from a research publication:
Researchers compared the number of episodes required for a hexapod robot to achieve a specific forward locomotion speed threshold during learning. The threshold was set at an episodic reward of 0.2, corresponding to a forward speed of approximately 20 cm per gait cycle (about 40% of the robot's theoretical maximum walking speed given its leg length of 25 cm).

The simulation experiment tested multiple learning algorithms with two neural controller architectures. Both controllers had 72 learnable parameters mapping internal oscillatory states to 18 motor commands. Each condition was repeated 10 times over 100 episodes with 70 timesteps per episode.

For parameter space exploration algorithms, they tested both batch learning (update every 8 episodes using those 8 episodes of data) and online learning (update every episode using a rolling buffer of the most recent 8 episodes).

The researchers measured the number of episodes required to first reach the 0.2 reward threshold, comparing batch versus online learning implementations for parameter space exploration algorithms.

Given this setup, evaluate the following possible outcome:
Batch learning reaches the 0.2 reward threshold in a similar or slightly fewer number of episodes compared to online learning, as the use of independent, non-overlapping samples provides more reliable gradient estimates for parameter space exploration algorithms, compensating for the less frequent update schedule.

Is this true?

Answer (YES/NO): NO